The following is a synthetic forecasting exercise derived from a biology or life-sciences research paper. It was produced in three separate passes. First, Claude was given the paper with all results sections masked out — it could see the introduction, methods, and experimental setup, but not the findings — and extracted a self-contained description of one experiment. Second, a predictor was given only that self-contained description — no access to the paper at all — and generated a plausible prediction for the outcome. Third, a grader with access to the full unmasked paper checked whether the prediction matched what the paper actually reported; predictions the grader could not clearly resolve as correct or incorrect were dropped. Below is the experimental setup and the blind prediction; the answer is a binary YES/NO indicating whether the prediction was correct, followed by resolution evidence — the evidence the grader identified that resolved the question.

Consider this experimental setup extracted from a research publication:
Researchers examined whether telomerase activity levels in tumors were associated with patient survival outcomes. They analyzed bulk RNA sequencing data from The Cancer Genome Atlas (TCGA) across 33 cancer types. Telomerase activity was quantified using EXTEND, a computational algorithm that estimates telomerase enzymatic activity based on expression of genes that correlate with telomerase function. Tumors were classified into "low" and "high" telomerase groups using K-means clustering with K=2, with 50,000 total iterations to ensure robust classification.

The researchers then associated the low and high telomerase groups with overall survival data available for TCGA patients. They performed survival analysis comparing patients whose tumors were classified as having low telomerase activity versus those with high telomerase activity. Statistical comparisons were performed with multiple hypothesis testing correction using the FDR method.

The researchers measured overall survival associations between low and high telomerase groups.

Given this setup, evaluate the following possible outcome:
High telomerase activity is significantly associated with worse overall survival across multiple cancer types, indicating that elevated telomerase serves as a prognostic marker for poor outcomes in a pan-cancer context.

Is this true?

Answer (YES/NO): YES